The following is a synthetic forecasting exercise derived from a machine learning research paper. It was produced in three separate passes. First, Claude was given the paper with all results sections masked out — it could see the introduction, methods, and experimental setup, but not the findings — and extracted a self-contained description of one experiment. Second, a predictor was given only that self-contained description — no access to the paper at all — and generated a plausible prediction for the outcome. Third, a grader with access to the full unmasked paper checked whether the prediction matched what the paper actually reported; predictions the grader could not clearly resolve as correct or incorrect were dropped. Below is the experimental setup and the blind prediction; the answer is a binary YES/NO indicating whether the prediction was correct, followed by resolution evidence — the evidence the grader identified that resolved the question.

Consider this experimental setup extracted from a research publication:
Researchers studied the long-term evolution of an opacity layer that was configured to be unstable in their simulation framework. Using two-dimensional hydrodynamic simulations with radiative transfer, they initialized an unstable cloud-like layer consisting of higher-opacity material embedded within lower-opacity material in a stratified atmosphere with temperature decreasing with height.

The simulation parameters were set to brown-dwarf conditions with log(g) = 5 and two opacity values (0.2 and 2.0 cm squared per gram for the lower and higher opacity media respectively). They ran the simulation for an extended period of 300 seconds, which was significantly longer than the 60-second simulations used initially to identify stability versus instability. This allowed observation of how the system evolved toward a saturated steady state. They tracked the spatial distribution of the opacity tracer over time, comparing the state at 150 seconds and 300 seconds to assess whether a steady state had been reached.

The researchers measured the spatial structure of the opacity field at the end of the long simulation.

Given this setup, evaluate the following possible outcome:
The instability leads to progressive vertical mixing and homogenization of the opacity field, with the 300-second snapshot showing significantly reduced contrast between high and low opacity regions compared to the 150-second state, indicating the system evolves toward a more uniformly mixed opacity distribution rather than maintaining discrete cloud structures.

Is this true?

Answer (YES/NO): NO